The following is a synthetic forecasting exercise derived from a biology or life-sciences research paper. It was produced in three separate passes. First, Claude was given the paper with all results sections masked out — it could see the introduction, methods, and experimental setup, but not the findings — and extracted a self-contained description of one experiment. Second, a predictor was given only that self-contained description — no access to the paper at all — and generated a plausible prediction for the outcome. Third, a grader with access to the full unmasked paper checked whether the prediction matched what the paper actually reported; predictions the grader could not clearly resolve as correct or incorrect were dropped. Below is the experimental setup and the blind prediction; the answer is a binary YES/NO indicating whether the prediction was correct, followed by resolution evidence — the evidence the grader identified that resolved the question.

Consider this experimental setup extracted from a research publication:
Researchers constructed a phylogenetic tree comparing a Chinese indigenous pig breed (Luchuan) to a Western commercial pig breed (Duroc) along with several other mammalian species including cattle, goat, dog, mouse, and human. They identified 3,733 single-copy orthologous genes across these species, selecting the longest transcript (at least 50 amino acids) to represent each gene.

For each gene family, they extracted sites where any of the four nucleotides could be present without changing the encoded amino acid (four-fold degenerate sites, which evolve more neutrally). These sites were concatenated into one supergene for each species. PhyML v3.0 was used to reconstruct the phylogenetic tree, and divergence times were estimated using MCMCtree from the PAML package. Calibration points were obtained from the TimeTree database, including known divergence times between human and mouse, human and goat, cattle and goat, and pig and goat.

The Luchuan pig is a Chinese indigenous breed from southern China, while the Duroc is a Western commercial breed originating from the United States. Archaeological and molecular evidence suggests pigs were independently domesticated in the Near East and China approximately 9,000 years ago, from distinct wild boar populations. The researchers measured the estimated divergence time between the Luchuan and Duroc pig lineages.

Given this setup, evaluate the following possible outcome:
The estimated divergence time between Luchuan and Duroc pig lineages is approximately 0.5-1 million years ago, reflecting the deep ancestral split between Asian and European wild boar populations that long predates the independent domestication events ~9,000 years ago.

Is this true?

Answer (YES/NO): NO